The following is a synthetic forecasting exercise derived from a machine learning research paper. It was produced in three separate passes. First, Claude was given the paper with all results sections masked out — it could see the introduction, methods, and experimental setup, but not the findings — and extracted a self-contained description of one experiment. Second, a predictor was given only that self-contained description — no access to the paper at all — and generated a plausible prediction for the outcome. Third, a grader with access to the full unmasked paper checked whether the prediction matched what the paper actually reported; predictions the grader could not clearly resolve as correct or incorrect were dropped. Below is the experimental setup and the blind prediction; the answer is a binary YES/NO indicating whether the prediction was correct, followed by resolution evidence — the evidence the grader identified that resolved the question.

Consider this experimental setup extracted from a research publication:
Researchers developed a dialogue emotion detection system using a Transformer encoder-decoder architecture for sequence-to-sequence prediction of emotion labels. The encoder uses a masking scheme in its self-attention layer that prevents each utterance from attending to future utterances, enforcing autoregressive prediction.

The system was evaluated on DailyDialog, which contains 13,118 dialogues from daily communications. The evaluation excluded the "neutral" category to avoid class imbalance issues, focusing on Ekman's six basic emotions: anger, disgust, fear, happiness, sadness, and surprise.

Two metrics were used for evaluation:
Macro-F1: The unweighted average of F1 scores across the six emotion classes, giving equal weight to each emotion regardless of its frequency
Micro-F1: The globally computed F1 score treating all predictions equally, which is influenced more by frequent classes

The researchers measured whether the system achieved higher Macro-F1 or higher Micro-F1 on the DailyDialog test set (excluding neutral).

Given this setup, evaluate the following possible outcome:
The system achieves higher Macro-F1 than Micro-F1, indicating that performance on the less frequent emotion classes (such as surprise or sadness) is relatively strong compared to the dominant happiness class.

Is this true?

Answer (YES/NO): NO